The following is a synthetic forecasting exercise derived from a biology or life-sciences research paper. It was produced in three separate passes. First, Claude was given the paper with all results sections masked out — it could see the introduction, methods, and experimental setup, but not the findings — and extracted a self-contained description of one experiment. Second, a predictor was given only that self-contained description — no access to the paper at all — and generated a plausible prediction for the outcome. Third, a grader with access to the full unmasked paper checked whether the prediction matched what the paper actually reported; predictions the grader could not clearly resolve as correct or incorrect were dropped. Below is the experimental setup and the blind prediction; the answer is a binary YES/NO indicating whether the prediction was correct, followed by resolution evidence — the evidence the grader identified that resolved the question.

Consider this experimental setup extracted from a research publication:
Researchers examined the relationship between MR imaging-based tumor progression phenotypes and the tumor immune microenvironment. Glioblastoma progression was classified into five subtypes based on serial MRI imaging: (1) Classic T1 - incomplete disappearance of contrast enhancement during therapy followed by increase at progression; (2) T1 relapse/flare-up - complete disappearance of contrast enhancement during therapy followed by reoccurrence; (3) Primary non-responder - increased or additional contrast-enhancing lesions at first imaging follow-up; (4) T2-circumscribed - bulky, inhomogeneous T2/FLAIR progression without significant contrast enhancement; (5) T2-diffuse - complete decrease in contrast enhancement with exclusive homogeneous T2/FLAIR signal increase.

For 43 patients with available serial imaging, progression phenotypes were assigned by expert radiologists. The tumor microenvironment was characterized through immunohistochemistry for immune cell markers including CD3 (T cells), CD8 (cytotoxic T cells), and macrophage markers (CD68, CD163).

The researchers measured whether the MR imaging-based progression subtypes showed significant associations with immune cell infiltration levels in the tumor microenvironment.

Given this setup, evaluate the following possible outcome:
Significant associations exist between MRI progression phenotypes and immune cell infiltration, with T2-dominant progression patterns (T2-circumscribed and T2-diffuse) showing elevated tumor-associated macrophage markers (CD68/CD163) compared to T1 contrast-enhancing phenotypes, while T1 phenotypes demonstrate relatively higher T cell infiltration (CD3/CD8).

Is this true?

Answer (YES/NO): NO